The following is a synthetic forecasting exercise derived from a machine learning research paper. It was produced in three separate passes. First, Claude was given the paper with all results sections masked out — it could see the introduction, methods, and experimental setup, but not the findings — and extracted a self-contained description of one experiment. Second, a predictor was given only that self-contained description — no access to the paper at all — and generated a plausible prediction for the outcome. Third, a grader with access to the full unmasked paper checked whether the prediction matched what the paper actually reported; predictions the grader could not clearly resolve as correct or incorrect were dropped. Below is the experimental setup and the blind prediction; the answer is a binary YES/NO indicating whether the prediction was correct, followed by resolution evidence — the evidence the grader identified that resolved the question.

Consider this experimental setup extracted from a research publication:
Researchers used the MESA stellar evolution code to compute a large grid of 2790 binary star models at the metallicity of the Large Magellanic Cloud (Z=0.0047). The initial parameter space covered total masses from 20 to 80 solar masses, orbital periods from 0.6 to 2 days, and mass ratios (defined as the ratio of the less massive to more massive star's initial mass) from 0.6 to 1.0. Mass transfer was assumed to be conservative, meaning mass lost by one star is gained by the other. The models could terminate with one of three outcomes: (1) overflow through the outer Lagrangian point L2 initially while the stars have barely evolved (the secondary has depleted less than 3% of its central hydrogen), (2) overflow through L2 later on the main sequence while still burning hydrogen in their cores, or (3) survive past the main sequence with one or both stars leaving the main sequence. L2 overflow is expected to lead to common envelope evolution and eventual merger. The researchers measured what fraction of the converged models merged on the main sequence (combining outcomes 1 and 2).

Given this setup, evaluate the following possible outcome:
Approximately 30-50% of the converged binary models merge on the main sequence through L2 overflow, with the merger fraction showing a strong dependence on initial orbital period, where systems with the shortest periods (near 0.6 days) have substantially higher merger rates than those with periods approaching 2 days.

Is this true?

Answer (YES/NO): NO